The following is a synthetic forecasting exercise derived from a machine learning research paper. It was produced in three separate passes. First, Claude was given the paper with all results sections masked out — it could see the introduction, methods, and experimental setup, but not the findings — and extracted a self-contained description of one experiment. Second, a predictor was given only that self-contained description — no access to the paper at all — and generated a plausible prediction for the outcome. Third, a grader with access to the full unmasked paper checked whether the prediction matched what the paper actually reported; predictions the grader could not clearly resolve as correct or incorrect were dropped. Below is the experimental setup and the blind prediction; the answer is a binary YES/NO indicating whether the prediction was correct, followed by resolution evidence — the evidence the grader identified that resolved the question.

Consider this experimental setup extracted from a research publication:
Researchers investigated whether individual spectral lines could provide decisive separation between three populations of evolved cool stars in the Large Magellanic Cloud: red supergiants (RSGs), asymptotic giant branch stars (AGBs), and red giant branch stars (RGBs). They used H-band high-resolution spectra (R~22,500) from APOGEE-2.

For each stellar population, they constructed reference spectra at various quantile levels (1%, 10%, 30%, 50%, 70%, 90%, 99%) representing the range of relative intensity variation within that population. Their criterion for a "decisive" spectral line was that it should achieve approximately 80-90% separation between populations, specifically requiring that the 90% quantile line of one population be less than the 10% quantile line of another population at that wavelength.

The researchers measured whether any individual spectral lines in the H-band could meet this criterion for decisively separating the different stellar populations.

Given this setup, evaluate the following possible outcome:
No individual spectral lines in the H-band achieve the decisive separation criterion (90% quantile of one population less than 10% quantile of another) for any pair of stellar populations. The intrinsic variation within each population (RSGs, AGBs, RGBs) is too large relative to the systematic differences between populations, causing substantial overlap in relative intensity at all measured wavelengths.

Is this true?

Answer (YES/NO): YES